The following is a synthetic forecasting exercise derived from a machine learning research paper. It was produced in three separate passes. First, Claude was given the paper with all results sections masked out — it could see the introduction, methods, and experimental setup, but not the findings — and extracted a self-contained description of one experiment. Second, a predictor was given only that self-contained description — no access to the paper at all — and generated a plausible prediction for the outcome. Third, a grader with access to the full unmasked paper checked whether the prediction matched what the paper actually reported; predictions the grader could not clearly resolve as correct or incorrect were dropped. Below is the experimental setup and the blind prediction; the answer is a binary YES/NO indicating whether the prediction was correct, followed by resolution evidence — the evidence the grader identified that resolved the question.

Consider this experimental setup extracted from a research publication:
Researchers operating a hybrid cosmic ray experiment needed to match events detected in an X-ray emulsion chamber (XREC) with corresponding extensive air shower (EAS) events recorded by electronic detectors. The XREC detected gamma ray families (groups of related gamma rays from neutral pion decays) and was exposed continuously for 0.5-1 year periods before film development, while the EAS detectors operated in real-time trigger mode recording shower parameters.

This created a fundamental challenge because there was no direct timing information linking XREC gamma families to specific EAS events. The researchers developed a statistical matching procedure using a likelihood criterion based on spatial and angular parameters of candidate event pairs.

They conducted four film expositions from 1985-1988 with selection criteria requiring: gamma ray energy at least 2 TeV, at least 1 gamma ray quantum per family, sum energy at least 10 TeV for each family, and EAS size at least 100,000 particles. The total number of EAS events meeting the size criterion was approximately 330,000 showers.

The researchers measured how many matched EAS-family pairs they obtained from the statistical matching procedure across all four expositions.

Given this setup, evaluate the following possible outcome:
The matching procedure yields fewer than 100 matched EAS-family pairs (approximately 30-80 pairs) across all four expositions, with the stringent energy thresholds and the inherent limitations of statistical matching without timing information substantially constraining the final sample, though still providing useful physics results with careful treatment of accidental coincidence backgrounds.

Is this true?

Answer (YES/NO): NO